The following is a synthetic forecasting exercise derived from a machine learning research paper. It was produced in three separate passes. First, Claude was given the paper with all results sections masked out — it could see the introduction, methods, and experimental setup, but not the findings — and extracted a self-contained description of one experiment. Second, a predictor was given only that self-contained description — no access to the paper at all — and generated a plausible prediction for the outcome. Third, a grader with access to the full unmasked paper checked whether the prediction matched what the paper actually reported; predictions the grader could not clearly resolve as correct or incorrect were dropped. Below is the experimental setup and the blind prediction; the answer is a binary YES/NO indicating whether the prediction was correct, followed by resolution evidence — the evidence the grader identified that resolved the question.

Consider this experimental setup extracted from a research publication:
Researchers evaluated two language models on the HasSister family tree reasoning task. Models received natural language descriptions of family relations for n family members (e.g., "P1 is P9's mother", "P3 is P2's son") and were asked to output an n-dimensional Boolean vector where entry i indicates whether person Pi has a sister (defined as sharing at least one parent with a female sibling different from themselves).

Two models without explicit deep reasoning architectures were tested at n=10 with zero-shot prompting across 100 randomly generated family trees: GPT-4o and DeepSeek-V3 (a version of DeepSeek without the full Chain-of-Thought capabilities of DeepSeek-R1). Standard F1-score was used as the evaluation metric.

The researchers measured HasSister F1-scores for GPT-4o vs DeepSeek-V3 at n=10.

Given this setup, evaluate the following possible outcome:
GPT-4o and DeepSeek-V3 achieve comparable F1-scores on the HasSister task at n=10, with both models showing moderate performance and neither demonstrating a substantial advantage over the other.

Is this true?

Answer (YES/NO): YES